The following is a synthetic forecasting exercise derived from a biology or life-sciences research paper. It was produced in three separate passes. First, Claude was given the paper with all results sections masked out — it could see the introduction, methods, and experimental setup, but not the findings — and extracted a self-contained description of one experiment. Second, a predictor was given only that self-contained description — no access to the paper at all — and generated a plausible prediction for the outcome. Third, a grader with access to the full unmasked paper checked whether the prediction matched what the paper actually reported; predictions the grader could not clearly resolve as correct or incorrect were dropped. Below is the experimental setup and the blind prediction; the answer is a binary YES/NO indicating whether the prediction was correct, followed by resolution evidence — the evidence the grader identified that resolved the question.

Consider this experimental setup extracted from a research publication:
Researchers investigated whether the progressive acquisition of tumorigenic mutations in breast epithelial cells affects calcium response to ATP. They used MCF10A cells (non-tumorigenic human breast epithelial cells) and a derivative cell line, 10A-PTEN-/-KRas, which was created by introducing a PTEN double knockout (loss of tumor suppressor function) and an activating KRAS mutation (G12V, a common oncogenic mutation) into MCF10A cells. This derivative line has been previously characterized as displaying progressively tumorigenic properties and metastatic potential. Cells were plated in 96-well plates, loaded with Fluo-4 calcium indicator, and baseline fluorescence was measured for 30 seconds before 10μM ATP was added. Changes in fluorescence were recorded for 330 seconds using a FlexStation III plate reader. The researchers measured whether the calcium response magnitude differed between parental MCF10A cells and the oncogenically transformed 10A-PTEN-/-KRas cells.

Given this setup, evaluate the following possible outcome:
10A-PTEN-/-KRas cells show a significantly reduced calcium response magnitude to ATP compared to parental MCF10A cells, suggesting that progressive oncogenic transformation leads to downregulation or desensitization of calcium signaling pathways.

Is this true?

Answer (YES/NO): YES